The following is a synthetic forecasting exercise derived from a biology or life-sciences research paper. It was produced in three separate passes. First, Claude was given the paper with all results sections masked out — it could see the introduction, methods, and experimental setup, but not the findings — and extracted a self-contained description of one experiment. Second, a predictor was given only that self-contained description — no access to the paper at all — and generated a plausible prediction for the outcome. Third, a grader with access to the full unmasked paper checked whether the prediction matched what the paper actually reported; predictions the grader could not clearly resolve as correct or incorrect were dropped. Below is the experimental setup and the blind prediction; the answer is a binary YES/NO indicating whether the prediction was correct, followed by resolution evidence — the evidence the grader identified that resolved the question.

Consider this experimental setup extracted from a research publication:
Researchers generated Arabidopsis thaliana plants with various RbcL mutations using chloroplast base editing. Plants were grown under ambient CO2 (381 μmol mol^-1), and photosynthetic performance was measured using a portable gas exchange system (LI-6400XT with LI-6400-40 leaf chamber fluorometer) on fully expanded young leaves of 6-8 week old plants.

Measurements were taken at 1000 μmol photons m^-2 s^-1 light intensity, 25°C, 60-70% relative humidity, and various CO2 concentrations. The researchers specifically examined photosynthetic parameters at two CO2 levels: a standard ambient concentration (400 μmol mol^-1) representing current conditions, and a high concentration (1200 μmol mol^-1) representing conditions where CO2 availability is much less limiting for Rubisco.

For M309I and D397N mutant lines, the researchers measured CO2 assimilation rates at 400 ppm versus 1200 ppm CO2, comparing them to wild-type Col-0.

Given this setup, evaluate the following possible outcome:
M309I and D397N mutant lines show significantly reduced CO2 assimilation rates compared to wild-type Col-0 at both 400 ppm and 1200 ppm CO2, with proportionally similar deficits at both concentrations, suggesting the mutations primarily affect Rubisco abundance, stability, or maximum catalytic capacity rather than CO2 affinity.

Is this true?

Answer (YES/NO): NO